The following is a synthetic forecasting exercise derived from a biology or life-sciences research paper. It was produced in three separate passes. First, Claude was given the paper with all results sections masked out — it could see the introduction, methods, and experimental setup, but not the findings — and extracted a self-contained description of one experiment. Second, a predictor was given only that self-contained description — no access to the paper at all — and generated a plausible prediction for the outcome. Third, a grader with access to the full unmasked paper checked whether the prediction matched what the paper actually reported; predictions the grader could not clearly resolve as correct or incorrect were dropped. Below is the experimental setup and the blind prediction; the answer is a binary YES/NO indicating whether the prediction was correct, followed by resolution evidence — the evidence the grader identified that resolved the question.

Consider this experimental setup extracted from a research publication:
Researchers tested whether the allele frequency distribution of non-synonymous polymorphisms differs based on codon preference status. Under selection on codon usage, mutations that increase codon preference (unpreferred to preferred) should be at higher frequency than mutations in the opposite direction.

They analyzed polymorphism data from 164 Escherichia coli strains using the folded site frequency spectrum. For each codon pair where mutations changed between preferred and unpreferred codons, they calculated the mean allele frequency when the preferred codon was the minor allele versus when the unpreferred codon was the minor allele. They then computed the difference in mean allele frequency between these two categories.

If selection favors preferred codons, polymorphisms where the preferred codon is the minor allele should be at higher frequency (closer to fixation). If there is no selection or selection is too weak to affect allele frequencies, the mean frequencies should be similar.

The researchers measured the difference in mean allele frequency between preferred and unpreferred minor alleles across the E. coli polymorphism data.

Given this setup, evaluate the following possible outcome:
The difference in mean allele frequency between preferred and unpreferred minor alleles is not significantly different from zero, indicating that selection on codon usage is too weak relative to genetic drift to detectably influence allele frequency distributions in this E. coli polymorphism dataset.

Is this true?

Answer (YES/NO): NO